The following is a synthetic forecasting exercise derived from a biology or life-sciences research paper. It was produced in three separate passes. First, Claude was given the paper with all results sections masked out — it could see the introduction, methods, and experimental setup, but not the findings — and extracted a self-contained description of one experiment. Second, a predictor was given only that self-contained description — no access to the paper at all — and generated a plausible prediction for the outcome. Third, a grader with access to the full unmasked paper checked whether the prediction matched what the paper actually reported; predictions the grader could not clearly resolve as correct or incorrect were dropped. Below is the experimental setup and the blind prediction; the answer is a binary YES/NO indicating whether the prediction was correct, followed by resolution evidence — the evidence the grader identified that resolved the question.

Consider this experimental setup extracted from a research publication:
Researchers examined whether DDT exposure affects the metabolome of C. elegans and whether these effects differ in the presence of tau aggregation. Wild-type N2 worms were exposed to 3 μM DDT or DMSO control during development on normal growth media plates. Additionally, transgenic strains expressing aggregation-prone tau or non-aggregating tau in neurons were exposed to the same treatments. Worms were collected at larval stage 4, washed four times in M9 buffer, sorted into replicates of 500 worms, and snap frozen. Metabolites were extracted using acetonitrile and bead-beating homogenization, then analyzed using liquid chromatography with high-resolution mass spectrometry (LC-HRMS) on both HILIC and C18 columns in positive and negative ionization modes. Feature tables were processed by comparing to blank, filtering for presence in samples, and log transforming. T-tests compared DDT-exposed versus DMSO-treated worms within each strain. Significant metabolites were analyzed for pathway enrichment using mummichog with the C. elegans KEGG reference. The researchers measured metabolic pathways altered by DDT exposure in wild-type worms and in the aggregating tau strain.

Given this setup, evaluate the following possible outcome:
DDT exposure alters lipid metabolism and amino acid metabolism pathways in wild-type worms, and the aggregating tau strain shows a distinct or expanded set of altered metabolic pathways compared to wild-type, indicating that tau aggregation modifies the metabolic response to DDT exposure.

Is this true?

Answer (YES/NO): NO